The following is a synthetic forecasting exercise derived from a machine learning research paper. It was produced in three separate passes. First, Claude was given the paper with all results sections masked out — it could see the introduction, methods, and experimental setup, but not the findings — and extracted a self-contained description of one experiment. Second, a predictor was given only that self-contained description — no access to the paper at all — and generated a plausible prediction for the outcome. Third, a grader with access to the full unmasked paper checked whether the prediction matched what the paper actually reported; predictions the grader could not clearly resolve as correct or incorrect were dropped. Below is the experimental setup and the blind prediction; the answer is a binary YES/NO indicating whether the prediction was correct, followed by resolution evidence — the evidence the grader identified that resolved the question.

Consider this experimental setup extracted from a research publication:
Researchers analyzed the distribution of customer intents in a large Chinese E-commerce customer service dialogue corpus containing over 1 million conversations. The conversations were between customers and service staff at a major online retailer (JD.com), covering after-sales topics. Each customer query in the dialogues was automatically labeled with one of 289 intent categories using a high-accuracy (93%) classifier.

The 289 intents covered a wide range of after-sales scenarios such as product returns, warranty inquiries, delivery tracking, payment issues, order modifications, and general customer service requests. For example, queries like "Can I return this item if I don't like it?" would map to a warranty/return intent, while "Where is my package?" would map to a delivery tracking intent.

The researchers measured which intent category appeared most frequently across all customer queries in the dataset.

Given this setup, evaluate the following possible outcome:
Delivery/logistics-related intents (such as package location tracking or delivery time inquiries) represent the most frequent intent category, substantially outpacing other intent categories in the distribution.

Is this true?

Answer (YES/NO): NO